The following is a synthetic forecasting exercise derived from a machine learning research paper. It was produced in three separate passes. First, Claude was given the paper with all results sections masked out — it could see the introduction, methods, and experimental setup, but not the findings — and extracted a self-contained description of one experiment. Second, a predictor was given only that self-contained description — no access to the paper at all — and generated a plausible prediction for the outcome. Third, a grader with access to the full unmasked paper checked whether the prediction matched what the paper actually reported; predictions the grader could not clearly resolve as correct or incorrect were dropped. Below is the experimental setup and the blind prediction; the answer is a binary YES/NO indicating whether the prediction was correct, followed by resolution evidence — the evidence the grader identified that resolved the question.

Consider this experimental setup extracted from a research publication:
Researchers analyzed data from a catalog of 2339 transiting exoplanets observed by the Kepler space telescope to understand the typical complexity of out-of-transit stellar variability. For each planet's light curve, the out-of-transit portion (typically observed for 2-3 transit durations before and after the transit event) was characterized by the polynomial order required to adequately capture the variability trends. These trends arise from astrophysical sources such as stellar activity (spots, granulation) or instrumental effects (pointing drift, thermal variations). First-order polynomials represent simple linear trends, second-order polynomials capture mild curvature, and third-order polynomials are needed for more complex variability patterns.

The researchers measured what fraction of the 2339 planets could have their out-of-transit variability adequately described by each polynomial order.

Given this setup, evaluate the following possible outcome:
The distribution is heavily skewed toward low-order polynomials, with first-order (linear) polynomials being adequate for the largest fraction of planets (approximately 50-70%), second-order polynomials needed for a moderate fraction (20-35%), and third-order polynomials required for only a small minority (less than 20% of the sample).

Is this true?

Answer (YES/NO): NO